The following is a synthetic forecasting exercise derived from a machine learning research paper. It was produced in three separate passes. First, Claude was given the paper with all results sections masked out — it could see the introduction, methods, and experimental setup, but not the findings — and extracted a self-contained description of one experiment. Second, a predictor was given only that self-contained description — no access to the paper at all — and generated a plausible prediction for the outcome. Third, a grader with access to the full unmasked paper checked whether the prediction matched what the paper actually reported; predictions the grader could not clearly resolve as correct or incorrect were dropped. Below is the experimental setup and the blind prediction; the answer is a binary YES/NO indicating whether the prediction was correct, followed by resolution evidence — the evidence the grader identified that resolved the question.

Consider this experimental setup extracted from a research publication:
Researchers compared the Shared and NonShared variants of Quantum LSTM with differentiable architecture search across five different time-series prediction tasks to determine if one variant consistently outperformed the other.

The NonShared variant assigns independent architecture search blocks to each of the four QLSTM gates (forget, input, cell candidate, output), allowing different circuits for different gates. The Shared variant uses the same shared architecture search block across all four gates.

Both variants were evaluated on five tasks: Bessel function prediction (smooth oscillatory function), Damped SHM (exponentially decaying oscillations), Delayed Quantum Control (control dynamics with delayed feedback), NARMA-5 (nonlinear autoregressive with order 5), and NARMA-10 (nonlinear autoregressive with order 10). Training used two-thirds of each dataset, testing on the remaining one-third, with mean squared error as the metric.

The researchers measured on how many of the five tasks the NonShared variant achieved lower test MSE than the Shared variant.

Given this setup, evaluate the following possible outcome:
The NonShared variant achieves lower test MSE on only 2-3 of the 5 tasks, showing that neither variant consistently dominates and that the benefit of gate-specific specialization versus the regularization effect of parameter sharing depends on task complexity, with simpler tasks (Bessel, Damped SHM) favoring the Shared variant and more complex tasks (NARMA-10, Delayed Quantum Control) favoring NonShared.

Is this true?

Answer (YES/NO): NO